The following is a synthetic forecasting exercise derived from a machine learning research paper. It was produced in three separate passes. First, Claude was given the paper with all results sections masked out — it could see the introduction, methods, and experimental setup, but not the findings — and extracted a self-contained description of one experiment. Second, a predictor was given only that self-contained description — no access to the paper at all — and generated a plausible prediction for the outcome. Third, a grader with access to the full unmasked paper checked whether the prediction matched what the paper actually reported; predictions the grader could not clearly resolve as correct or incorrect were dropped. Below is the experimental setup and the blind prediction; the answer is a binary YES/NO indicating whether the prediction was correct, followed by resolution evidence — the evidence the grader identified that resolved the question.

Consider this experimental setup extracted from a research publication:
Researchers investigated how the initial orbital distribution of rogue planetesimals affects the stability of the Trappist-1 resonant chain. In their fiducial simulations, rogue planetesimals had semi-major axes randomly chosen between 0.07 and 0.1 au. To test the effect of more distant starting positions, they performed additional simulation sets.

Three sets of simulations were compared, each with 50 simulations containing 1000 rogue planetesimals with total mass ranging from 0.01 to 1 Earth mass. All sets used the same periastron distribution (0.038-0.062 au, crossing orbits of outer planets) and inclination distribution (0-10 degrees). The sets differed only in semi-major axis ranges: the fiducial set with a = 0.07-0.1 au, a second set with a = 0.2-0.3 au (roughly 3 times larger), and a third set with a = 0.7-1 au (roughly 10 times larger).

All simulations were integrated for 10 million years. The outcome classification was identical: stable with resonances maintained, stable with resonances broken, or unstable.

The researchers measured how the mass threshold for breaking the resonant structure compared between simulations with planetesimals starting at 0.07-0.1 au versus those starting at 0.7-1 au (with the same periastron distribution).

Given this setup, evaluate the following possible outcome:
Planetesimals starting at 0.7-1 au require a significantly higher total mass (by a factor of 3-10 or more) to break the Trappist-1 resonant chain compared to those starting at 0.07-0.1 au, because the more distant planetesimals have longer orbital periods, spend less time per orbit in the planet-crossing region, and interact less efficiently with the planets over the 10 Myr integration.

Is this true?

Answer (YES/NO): NO